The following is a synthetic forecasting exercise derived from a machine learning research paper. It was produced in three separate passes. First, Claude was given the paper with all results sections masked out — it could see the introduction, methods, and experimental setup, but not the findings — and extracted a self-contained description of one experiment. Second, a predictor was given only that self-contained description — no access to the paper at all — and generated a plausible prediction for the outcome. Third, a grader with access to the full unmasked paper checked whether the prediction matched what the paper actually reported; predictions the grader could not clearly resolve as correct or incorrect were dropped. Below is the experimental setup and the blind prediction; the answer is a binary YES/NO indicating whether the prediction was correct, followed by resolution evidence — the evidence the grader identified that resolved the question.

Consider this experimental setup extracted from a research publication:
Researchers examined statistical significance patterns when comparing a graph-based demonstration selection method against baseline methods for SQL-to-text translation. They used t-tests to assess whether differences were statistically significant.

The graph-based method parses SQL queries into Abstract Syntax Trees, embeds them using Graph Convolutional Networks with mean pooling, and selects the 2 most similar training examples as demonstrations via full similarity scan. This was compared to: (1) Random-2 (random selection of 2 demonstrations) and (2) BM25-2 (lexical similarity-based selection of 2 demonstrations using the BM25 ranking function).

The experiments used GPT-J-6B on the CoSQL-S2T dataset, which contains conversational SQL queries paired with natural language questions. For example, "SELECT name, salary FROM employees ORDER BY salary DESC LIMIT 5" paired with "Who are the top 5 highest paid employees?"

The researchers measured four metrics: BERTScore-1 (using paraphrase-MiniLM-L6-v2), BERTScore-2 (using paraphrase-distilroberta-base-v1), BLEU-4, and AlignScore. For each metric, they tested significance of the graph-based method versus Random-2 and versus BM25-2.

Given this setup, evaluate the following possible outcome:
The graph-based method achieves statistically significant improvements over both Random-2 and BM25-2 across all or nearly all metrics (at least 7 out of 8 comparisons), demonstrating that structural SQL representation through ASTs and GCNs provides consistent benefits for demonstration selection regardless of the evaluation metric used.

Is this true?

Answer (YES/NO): YES